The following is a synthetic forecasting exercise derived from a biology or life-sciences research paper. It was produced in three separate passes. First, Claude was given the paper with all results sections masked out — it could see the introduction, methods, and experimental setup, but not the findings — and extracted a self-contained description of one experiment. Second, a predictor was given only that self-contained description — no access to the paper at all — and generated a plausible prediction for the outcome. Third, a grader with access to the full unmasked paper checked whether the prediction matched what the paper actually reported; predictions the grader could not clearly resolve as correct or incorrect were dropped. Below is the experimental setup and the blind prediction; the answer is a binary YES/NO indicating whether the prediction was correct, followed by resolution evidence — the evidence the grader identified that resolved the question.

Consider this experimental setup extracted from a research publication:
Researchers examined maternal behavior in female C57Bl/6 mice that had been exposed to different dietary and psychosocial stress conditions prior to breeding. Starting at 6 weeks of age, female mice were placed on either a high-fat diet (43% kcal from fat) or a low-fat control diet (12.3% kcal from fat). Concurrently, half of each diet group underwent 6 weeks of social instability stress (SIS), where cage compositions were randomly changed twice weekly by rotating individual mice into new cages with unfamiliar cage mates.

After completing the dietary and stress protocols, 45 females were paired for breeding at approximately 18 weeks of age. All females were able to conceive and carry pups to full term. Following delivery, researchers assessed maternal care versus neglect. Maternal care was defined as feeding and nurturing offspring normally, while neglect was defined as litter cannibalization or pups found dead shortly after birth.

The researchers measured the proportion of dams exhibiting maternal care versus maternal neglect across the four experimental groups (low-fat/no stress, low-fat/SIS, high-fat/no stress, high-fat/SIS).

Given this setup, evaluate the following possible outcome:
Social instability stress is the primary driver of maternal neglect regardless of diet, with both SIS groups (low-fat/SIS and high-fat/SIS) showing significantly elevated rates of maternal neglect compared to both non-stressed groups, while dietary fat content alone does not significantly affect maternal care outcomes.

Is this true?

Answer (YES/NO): NO